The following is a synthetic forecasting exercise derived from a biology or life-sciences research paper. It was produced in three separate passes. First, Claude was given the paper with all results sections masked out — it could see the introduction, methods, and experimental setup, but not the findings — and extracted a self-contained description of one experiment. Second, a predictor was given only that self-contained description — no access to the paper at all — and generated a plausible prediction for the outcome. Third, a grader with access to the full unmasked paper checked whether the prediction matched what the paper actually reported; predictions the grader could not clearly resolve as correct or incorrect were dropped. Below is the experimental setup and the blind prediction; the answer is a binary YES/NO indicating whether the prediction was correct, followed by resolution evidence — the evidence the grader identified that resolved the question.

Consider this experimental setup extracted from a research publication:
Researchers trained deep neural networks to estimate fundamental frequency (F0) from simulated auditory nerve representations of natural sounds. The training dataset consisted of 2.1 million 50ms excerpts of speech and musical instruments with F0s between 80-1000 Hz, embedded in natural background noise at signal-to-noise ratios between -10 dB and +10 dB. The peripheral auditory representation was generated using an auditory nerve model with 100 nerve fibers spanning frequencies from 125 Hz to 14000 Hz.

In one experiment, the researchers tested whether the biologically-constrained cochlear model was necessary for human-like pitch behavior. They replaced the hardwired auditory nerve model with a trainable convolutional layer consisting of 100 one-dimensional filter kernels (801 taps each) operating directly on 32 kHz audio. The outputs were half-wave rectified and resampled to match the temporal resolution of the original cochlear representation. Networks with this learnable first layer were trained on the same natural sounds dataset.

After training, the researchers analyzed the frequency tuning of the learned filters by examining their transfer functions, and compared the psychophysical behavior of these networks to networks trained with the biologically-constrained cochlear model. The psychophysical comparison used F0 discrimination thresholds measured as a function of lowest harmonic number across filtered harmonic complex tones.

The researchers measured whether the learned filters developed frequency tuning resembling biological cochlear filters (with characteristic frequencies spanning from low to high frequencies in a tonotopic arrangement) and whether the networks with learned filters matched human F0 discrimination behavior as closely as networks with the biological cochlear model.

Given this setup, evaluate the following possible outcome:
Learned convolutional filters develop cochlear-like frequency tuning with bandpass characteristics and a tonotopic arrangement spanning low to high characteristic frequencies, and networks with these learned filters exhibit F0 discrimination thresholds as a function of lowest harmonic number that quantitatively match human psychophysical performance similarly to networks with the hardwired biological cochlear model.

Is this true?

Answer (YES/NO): NO